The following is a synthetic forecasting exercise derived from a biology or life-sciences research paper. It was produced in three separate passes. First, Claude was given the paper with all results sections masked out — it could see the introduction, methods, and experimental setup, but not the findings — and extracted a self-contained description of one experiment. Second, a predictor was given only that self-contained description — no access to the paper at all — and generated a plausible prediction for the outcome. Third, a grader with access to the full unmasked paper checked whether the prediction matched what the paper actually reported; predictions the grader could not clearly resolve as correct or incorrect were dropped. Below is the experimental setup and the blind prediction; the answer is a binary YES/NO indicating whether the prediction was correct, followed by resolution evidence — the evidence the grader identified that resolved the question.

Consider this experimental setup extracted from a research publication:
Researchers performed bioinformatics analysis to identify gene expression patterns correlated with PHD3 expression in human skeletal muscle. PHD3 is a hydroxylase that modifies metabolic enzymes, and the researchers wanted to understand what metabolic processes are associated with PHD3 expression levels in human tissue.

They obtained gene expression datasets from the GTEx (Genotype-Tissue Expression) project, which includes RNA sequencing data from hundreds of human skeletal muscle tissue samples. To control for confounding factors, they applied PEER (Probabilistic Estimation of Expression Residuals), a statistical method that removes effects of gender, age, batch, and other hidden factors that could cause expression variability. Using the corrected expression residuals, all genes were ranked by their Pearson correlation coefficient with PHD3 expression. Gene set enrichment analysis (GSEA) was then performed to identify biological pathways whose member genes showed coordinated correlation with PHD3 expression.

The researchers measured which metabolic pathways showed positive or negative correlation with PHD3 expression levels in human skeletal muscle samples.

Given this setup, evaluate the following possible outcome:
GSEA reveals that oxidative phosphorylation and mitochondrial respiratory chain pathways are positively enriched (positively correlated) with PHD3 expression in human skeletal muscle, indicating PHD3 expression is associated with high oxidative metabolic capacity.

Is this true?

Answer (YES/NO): NO